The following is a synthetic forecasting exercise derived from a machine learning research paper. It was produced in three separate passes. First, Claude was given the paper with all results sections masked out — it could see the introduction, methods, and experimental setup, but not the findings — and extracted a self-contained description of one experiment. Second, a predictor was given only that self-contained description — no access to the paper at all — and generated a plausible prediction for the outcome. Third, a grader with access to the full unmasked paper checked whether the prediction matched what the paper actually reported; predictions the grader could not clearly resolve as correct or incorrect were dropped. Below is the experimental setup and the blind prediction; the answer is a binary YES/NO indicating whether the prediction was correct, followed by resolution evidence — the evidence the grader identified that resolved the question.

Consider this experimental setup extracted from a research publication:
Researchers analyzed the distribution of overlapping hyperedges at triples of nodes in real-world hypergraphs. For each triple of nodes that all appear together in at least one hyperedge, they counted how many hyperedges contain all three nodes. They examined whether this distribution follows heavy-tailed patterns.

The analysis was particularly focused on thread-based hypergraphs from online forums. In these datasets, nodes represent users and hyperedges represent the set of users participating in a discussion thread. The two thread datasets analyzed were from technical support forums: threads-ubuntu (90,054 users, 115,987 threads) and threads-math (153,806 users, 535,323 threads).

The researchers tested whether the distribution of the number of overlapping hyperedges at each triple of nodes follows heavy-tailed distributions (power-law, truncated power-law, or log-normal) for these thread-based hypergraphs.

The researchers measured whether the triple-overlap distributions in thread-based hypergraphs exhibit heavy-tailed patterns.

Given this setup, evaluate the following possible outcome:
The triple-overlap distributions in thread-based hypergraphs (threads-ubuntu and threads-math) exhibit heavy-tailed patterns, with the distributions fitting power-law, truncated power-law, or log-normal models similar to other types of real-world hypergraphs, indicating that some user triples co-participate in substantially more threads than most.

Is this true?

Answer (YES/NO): NO